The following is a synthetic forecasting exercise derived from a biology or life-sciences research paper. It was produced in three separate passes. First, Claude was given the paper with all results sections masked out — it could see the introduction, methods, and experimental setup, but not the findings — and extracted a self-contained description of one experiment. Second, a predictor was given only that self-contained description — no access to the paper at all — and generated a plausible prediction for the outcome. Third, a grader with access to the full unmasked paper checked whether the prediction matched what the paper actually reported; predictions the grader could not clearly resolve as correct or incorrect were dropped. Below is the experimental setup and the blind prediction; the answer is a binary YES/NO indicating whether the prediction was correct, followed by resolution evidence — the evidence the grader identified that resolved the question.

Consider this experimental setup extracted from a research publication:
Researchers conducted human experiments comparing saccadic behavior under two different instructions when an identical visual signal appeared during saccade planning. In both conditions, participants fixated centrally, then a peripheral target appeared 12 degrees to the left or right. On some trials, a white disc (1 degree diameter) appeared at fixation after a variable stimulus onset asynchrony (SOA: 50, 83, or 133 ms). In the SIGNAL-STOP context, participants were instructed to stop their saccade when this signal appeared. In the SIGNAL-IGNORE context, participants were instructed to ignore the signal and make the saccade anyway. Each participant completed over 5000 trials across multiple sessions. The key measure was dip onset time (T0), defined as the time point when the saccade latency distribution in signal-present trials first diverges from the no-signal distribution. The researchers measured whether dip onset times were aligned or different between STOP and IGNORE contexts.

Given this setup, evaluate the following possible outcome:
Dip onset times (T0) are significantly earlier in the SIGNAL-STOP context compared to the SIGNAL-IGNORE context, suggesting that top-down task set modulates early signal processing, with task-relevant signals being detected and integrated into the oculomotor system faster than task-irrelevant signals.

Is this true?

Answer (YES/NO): NO